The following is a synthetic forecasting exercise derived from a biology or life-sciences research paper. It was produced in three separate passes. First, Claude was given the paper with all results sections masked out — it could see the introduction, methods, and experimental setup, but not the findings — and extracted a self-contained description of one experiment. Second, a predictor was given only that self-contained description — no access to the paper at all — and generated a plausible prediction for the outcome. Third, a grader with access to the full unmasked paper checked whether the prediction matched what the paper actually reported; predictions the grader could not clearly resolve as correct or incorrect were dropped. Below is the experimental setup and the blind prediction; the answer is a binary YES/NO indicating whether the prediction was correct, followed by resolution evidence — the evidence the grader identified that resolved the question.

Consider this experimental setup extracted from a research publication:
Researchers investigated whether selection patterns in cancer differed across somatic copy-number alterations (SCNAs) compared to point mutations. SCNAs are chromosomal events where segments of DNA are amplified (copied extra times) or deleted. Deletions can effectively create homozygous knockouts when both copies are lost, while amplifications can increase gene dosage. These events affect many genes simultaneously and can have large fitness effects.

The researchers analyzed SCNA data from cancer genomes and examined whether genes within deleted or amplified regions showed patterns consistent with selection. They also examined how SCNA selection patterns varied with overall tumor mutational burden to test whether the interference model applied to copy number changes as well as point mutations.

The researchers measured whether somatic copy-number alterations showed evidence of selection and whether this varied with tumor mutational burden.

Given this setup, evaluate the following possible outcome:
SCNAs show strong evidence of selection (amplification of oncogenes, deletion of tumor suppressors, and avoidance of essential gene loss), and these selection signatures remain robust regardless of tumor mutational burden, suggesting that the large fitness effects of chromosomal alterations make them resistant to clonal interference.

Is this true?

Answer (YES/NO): NO